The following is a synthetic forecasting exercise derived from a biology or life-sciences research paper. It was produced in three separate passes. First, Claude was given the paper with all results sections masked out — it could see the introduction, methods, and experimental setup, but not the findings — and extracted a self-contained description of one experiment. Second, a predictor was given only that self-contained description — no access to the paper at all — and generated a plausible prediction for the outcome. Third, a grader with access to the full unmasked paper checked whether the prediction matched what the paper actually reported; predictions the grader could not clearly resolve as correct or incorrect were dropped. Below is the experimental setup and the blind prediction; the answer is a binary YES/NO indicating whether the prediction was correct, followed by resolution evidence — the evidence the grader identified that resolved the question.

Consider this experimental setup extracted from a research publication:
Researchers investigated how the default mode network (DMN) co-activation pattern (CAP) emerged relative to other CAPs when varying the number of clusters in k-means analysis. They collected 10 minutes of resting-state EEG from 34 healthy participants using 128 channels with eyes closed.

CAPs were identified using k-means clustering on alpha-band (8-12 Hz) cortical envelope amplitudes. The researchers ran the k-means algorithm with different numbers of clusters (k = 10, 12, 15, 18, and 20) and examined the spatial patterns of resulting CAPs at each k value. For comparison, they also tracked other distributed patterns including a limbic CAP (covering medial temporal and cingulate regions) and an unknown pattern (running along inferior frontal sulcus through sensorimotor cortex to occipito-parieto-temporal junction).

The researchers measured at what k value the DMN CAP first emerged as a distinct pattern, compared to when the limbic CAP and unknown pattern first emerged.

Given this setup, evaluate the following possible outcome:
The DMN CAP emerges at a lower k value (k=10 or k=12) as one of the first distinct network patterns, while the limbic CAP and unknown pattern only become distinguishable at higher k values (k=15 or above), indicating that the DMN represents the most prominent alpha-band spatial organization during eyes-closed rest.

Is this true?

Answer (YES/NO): NO